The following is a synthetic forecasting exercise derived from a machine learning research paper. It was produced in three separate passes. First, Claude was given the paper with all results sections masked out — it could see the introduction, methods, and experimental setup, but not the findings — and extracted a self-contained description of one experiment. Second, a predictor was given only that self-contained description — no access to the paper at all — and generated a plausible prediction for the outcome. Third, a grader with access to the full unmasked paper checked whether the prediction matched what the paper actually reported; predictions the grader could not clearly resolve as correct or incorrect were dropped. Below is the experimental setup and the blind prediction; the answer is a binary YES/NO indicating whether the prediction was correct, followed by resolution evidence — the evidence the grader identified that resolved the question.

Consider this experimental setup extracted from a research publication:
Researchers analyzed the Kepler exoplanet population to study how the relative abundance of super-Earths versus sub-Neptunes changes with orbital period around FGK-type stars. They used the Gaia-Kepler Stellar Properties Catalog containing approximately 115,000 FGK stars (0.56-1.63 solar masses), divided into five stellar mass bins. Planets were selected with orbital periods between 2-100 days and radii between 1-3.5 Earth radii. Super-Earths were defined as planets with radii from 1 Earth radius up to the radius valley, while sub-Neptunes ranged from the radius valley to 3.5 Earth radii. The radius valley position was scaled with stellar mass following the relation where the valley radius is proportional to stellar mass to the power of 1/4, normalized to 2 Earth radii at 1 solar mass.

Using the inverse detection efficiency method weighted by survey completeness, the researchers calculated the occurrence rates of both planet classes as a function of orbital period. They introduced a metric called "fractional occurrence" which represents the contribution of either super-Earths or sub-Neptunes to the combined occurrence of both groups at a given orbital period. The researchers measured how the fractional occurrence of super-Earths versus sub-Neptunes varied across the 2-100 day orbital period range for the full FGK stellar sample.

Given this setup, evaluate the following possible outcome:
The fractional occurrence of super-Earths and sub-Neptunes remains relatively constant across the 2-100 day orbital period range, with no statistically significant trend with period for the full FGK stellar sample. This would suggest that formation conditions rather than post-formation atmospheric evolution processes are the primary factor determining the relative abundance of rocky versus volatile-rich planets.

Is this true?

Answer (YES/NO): NO